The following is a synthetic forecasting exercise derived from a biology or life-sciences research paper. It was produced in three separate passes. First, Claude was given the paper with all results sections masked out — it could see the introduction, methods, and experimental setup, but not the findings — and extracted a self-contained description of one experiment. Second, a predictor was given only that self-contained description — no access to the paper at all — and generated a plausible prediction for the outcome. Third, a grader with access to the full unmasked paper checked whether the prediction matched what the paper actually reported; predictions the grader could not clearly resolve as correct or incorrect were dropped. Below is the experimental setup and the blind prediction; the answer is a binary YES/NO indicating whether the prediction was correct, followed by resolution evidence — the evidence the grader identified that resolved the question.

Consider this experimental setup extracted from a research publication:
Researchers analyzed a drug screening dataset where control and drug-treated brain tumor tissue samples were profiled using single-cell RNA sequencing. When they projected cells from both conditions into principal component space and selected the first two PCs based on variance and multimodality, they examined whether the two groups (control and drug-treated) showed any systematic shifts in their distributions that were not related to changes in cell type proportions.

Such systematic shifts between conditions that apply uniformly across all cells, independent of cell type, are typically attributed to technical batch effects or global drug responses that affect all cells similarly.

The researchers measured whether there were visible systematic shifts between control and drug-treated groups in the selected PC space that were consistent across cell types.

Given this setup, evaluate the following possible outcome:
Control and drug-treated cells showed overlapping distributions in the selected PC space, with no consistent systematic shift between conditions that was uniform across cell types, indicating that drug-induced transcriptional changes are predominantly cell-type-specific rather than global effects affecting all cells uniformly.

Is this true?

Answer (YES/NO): NO